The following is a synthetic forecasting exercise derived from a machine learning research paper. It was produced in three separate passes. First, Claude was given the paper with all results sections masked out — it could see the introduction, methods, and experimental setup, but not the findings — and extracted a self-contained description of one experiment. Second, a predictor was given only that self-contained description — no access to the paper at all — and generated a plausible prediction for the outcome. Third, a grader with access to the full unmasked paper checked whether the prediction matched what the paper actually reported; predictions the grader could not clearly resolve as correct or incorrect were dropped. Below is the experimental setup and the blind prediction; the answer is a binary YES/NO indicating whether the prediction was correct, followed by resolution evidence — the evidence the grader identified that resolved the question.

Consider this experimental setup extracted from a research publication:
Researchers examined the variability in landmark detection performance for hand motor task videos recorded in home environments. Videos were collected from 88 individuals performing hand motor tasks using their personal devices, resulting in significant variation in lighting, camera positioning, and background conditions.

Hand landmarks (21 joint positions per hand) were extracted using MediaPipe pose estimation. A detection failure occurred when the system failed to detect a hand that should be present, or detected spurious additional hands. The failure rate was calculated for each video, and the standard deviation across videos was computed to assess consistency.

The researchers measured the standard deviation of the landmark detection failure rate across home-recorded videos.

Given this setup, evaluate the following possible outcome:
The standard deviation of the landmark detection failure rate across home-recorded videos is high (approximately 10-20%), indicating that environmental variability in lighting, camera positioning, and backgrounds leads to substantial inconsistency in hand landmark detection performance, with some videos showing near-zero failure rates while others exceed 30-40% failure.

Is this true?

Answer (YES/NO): YES